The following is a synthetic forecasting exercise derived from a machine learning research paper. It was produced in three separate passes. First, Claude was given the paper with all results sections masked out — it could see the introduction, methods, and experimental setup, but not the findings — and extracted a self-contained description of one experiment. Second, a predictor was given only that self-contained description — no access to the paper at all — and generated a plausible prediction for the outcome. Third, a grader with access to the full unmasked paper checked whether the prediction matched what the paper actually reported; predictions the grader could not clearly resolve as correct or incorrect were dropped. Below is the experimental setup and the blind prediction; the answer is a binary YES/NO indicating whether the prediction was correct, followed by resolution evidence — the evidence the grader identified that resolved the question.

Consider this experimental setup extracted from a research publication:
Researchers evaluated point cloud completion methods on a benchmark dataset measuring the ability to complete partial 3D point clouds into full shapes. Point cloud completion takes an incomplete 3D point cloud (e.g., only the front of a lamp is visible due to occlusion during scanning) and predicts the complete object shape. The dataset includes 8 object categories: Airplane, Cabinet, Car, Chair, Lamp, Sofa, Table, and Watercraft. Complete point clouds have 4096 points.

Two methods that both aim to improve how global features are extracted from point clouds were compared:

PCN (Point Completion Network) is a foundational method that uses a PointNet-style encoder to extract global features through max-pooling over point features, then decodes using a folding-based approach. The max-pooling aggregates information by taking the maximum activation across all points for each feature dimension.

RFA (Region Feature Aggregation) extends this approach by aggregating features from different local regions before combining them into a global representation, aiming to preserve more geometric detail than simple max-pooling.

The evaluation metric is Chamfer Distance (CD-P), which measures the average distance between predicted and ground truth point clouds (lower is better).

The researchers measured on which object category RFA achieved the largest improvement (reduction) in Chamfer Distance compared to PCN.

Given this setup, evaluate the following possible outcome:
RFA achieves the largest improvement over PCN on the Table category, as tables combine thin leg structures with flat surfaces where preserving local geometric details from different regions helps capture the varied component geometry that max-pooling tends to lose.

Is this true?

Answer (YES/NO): NO